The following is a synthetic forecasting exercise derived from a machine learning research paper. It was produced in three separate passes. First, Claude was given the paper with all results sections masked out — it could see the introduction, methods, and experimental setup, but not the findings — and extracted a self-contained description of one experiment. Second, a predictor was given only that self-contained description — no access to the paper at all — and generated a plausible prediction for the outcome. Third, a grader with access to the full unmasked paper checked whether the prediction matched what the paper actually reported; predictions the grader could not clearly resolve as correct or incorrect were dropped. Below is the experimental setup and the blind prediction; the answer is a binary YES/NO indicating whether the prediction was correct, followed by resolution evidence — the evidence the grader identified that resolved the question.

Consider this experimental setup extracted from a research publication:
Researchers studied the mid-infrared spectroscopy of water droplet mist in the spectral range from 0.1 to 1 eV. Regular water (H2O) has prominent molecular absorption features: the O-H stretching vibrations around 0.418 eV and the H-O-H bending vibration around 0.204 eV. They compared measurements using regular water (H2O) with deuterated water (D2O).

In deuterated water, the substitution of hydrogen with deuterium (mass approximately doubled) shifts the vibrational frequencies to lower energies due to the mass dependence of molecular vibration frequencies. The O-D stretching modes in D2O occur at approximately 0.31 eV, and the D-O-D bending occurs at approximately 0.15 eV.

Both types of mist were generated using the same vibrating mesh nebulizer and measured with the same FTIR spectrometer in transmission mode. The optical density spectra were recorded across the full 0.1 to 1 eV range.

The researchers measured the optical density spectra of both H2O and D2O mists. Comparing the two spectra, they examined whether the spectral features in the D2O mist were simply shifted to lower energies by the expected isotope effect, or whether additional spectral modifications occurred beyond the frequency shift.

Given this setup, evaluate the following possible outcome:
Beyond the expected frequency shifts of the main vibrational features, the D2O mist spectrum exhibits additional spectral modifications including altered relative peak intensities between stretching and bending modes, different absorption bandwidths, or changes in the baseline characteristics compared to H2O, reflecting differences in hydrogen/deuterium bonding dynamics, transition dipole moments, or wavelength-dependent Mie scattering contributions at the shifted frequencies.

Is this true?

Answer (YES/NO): YES